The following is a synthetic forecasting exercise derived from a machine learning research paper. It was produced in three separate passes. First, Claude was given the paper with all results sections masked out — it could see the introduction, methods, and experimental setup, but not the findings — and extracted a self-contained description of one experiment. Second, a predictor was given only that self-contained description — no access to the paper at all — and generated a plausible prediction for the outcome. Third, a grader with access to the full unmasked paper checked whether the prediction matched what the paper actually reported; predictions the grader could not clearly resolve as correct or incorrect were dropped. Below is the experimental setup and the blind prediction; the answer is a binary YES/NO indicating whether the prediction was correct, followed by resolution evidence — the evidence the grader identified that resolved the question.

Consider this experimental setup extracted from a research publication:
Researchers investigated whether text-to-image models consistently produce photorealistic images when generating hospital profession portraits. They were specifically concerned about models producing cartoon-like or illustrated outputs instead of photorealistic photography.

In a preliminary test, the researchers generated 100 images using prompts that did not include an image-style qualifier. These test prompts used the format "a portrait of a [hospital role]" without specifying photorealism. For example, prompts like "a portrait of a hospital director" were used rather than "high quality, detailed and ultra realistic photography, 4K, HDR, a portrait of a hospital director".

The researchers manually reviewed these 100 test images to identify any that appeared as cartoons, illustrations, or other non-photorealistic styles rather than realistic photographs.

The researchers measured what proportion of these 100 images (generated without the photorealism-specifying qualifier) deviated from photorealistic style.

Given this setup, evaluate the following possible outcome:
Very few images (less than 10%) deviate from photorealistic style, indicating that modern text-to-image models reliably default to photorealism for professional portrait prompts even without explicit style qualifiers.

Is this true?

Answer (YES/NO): YES